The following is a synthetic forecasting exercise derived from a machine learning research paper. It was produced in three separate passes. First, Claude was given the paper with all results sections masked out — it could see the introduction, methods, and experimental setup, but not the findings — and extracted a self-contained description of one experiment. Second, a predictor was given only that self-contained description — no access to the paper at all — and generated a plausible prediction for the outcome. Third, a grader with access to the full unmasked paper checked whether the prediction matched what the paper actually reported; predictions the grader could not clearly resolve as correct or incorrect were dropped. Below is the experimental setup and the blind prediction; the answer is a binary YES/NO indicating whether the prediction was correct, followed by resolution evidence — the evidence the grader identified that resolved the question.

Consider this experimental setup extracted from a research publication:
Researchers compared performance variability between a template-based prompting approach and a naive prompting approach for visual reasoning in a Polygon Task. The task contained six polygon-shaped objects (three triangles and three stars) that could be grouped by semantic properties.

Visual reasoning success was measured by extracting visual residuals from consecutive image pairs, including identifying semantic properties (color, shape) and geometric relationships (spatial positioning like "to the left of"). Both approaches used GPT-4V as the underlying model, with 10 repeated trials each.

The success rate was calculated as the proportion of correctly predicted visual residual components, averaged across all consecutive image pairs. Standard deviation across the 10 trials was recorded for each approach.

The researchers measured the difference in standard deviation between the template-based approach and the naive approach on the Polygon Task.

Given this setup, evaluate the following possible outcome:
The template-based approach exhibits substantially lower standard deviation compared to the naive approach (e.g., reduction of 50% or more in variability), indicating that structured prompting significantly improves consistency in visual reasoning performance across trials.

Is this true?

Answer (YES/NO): NO